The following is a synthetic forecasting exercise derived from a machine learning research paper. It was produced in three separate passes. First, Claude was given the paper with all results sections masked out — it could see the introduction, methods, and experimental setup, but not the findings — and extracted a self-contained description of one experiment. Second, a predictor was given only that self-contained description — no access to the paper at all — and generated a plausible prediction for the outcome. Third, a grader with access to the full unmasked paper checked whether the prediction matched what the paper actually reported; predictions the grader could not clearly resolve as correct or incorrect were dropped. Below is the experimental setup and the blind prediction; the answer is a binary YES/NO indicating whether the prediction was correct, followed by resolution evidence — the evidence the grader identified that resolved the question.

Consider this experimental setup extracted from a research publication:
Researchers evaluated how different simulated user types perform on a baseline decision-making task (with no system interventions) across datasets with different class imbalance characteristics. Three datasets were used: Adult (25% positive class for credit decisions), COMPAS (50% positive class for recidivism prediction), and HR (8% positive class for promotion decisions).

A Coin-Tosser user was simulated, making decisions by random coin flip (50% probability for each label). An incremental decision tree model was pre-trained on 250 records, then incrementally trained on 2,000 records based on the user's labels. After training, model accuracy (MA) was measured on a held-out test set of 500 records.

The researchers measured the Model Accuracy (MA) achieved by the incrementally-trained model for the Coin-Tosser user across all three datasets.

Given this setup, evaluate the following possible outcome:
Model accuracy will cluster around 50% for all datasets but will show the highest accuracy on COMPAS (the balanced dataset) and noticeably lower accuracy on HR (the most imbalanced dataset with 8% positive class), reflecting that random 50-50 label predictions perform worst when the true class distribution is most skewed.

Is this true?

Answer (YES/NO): NO